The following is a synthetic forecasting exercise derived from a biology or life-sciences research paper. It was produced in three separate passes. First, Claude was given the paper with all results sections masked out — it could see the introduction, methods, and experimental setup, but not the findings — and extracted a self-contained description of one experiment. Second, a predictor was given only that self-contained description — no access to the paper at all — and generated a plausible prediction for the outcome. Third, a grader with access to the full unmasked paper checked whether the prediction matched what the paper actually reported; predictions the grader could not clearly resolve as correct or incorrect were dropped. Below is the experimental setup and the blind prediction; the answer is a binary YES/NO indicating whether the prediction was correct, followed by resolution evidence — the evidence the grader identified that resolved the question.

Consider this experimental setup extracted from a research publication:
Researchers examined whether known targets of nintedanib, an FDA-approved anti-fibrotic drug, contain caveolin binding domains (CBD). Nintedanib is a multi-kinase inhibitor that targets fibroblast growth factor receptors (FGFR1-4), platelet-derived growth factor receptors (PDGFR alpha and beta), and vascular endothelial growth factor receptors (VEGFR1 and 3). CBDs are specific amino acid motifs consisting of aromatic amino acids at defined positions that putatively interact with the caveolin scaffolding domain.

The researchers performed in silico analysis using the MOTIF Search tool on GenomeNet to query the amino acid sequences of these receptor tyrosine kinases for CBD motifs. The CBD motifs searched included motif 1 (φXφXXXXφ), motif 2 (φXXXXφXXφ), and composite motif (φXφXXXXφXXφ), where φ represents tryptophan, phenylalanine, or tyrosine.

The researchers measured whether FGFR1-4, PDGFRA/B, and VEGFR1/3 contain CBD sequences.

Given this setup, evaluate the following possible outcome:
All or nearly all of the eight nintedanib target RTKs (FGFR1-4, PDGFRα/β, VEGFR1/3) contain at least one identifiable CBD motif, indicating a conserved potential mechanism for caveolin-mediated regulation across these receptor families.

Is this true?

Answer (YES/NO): YES